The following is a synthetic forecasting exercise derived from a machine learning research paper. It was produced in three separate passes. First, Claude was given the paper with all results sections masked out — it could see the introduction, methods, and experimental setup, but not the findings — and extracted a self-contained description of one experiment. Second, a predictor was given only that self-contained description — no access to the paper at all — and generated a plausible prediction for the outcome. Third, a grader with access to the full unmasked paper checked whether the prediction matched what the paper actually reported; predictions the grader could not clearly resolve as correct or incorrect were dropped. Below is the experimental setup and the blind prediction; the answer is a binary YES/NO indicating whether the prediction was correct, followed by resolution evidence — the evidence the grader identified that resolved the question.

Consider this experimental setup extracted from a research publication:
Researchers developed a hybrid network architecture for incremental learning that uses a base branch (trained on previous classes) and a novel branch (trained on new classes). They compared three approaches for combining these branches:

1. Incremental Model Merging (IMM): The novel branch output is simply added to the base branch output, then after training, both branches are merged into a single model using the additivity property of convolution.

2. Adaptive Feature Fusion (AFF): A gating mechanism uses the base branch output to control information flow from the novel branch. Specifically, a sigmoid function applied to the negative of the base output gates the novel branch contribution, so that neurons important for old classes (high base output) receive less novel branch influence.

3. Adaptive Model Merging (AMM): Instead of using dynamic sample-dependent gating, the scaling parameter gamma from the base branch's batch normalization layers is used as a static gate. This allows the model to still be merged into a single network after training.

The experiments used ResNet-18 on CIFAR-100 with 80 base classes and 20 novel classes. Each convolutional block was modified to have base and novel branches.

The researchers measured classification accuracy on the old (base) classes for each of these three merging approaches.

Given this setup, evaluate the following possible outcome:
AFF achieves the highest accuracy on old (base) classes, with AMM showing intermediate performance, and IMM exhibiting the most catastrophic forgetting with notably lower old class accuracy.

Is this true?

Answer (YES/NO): NO